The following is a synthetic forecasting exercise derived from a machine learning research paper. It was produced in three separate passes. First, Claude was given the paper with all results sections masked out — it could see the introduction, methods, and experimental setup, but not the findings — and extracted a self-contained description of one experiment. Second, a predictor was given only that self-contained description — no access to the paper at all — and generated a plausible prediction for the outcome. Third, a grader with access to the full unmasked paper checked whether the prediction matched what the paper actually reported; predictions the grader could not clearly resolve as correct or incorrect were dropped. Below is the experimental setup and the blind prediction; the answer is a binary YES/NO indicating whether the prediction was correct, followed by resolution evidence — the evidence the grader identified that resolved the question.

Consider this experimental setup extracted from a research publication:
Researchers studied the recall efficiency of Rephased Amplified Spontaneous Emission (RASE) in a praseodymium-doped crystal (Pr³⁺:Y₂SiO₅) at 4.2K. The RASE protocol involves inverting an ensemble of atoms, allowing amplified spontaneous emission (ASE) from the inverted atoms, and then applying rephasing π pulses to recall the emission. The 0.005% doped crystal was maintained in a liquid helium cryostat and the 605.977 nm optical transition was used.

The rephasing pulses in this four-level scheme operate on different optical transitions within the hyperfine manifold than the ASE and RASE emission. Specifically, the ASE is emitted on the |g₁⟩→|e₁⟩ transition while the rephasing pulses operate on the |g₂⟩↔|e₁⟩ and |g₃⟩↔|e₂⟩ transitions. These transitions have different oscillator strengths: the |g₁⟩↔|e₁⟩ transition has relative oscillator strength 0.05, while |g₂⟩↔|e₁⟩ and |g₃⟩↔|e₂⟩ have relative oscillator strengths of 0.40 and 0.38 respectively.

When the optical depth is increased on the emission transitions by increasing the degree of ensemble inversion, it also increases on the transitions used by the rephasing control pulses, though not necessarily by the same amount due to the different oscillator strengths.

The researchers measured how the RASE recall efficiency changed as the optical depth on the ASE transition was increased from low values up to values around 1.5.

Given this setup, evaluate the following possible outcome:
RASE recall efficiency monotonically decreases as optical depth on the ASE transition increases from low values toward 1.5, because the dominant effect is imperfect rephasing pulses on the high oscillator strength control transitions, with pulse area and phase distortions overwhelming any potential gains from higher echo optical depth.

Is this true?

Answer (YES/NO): NO